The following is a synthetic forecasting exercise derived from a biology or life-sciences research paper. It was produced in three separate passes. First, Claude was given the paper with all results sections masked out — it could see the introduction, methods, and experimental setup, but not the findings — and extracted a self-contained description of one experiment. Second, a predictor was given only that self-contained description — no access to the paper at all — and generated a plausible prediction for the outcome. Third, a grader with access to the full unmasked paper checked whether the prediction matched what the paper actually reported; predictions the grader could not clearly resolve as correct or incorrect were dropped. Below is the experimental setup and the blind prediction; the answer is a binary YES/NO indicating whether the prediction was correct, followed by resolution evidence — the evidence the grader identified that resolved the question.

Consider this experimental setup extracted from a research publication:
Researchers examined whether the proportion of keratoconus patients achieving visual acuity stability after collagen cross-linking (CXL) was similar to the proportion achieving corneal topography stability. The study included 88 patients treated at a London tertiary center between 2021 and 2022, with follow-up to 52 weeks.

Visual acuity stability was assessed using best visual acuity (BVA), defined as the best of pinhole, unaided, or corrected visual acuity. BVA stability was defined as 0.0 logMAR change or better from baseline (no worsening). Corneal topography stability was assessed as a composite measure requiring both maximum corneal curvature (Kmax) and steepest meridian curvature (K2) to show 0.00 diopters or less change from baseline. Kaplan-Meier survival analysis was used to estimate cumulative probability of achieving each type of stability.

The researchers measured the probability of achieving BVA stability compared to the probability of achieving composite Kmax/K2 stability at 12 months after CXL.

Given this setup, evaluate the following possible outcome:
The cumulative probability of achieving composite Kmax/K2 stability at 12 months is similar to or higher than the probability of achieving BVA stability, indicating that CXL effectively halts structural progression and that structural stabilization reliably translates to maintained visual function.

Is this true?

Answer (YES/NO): YES